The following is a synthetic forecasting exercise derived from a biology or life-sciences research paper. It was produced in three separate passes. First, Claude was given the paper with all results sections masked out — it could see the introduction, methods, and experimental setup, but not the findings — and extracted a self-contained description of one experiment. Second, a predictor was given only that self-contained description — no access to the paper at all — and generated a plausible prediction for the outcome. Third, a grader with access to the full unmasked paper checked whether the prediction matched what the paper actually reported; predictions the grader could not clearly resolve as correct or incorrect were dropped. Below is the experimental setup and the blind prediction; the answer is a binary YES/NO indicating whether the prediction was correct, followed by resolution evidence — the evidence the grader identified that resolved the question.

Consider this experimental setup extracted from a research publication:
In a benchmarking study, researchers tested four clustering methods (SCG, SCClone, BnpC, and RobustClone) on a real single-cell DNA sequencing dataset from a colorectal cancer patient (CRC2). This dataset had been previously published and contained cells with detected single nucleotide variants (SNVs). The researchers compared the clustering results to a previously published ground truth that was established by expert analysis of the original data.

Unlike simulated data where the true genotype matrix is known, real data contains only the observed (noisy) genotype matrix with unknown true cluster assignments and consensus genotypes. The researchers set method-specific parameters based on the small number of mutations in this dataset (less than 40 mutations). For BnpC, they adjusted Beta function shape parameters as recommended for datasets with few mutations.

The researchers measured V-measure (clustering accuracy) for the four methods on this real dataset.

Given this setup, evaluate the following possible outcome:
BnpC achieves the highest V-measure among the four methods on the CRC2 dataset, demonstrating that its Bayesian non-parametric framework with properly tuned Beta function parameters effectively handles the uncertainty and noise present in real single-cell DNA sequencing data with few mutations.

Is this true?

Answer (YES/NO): YES